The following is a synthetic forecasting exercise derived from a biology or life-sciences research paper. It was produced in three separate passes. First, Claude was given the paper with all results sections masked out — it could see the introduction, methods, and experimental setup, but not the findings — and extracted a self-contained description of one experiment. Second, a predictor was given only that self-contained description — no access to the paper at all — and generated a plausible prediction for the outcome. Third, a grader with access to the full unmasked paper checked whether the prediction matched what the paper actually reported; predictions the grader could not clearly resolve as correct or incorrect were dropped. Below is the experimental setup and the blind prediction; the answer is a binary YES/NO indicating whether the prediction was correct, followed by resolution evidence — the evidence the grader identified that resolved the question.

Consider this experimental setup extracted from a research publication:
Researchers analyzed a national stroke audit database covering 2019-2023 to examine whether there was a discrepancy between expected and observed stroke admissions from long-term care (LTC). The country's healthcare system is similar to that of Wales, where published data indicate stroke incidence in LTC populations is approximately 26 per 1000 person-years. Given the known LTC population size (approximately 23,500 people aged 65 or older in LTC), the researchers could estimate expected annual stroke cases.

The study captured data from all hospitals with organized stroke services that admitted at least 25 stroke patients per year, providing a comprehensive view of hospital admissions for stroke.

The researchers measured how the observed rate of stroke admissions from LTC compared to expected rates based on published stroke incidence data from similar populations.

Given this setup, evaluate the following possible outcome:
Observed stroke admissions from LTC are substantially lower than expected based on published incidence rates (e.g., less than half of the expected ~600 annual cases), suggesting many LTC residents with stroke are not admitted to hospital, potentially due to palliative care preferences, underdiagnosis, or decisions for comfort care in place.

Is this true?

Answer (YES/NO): YES